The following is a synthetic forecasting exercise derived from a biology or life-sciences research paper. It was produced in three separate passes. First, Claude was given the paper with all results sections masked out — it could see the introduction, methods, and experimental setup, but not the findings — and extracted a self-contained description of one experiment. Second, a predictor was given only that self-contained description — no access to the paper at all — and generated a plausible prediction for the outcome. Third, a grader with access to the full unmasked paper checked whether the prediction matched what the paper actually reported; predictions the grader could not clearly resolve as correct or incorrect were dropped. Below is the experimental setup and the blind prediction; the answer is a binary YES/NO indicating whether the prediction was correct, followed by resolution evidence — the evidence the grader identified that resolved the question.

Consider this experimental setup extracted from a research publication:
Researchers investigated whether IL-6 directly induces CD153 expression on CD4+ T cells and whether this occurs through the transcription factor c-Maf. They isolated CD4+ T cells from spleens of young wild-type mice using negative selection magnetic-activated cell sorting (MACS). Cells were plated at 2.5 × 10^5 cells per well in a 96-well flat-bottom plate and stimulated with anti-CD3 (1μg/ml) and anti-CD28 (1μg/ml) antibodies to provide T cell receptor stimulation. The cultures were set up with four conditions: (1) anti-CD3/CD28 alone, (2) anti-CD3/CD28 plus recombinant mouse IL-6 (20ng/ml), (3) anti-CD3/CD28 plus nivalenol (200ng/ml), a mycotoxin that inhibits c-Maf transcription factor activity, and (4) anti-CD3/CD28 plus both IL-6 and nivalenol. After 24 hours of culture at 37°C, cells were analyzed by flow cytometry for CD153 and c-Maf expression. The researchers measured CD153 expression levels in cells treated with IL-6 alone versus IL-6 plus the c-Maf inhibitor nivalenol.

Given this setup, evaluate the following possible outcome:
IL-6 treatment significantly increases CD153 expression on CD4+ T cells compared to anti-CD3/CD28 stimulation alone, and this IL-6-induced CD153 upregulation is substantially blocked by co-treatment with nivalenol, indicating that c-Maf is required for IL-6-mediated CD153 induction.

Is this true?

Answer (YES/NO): YES